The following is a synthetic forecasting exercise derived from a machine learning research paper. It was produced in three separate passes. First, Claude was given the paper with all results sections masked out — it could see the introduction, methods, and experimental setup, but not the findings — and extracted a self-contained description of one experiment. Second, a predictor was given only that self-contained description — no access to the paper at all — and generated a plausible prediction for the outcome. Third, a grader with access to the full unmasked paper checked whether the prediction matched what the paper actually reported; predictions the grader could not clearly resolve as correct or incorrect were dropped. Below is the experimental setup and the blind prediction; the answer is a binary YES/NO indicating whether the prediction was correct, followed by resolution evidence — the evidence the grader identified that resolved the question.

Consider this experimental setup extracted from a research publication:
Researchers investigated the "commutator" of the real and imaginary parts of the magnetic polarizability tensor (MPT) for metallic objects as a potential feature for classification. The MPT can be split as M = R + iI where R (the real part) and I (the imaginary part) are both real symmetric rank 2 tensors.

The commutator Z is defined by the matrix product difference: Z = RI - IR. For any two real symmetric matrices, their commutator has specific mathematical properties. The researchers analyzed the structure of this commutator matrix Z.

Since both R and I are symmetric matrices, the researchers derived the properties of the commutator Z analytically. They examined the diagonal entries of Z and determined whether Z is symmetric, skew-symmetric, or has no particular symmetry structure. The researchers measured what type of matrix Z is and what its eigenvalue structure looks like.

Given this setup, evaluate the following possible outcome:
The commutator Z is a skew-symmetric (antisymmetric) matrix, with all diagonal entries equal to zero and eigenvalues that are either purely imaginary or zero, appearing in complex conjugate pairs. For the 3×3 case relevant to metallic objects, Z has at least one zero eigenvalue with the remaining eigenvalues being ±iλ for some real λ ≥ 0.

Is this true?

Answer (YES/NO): YES